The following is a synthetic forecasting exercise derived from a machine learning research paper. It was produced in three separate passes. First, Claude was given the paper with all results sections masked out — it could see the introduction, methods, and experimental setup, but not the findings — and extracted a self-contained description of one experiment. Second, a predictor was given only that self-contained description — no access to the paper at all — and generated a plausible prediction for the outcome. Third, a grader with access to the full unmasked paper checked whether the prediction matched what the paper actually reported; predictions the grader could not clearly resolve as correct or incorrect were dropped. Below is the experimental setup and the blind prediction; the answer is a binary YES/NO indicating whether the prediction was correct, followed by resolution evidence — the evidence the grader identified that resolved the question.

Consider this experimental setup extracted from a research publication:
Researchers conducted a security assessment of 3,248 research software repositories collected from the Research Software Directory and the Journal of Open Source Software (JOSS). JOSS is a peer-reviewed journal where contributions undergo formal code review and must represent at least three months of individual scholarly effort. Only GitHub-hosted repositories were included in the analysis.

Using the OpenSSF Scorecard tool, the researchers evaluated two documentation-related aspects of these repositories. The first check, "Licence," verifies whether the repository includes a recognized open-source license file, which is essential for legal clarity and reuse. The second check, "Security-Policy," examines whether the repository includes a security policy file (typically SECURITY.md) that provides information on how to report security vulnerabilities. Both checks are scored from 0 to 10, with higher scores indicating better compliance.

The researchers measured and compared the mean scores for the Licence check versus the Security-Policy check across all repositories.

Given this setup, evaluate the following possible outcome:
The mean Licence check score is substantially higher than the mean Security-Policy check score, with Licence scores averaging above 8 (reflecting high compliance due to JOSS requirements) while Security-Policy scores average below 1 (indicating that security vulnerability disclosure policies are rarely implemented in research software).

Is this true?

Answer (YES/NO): YES